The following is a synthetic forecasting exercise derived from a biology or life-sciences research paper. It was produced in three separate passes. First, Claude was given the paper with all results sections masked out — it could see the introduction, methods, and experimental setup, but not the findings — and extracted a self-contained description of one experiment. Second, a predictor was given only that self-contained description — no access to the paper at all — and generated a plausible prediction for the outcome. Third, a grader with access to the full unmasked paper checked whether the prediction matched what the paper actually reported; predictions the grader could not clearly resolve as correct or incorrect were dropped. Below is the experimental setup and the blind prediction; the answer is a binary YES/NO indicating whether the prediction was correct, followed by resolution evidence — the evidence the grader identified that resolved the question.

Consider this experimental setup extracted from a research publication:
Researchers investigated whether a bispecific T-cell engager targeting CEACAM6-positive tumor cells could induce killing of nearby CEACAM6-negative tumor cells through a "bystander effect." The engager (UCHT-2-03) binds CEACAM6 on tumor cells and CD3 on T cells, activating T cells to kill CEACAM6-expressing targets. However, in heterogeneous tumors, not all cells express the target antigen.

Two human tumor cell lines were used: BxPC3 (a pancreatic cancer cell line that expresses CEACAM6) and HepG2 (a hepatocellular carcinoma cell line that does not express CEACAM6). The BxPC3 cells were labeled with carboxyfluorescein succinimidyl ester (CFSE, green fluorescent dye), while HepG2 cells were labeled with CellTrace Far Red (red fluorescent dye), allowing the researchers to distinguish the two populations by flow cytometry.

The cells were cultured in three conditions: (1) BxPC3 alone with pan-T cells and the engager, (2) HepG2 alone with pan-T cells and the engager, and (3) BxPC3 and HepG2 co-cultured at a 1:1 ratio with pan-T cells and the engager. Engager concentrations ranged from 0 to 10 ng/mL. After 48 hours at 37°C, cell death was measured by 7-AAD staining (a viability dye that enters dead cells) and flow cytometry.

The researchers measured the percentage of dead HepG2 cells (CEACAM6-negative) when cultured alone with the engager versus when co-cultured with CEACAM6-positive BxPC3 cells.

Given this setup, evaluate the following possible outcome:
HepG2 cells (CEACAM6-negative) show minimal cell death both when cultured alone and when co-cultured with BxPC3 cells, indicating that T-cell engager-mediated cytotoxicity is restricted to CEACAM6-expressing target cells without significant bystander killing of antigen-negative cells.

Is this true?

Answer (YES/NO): NO